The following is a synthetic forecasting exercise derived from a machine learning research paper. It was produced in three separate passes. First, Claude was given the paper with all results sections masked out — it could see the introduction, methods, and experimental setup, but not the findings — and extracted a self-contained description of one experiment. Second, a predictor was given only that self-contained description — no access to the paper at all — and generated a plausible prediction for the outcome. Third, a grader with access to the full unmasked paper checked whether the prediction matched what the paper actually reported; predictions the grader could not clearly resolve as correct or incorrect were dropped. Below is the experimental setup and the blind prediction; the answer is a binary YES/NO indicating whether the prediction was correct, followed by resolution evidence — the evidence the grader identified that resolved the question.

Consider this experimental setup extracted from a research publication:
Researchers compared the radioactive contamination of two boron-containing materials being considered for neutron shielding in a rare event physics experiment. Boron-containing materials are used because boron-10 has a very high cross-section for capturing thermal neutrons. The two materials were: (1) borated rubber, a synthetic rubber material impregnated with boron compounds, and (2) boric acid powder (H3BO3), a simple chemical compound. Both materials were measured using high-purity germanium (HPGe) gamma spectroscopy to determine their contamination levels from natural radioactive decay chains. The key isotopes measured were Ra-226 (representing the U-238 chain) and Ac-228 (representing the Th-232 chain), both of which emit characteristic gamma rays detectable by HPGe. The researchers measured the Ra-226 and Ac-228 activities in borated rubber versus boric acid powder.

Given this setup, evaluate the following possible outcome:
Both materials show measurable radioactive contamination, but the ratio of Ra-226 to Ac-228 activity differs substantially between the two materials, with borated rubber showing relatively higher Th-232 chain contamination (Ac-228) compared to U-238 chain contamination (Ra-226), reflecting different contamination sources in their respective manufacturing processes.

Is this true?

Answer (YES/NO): NO